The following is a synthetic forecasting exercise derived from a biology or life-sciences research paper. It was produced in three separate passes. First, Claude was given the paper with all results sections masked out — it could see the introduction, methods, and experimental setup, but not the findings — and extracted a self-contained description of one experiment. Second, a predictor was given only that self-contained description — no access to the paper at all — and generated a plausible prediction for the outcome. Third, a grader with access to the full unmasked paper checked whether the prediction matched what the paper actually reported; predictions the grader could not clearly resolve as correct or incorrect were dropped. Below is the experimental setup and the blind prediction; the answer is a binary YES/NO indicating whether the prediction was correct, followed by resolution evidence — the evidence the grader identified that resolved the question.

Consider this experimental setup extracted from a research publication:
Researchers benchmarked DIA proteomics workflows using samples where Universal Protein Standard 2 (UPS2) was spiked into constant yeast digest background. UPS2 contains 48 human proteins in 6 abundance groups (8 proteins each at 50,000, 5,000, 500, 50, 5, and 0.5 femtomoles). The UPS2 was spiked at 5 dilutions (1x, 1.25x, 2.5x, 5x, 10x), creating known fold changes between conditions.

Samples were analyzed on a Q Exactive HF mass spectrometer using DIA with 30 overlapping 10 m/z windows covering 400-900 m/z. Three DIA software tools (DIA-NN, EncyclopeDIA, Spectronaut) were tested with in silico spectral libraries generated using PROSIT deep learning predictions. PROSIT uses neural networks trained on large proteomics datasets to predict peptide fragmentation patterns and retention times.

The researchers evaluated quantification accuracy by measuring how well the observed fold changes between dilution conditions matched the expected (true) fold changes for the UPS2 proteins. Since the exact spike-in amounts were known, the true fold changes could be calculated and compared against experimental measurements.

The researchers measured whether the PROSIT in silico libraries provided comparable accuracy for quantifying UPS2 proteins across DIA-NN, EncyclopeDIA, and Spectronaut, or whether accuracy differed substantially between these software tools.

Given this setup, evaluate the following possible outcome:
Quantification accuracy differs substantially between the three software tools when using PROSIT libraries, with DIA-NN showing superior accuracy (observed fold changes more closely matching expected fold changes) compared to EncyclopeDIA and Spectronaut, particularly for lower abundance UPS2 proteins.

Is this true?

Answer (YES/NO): NO